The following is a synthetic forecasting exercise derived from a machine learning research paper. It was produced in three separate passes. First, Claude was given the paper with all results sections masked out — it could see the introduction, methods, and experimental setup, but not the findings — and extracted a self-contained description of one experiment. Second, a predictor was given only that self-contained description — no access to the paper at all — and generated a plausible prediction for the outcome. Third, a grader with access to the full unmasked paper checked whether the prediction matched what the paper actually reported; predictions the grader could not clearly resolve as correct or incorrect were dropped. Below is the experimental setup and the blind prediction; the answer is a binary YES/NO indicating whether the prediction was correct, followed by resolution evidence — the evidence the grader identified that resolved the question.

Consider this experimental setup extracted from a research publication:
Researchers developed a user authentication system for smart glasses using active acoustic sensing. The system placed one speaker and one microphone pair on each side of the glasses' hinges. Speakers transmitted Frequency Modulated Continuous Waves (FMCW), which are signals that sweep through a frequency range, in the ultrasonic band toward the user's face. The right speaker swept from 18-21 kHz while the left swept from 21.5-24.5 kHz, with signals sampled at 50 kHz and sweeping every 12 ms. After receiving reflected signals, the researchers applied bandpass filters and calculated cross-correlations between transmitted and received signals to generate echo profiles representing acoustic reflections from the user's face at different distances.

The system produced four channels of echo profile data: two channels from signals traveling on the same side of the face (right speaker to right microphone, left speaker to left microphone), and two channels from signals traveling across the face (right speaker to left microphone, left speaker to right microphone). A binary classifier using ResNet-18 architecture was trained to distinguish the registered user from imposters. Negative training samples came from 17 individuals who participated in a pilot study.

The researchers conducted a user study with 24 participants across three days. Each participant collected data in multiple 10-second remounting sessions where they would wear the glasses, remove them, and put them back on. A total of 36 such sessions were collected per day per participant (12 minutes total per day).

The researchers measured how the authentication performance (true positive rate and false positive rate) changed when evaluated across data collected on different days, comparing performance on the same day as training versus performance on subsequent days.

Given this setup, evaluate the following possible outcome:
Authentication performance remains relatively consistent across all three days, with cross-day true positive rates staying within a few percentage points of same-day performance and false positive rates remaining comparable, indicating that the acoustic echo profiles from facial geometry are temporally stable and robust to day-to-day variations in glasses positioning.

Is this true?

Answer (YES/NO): NO